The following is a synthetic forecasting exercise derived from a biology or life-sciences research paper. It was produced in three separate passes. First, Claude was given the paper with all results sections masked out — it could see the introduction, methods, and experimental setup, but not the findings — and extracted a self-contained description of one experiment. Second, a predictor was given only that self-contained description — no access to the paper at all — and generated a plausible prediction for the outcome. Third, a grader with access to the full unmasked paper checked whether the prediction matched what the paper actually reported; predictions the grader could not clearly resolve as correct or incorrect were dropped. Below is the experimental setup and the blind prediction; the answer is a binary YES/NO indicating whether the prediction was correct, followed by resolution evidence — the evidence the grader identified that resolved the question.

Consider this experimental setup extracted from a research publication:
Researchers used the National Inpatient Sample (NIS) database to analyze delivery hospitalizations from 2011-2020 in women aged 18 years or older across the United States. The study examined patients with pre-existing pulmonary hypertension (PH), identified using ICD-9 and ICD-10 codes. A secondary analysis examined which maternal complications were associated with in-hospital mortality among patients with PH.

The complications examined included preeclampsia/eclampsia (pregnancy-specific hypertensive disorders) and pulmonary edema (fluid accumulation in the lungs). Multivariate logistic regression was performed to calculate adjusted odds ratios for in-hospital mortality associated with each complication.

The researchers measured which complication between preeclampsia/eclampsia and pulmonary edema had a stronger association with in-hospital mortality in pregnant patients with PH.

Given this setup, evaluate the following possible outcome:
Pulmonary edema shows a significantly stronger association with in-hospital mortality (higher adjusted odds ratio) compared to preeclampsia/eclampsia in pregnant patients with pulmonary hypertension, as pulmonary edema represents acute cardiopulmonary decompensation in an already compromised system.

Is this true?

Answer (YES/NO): YES